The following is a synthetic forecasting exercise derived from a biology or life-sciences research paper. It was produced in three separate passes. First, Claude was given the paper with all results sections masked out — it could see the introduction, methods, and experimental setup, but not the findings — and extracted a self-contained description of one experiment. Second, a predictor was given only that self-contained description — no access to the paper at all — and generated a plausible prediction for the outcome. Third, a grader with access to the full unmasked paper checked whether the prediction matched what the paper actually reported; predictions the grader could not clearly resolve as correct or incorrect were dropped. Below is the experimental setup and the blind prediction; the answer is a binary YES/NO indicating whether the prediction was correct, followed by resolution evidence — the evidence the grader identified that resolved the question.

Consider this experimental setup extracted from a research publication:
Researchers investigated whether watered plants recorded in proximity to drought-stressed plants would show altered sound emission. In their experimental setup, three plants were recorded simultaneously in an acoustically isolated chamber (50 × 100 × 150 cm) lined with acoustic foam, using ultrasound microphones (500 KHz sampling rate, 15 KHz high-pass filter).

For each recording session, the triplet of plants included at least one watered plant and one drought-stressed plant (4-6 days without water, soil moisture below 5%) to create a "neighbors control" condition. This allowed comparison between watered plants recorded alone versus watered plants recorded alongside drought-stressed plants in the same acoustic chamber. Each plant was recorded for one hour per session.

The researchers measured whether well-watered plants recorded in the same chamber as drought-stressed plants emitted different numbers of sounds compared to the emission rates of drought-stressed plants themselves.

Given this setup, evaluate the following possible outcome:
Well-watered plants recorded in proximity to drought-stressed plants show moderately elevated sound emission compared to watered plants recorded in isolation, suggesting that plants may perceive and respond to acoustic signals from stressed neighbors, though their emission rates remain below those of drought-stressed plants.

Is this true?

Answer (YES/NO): NO